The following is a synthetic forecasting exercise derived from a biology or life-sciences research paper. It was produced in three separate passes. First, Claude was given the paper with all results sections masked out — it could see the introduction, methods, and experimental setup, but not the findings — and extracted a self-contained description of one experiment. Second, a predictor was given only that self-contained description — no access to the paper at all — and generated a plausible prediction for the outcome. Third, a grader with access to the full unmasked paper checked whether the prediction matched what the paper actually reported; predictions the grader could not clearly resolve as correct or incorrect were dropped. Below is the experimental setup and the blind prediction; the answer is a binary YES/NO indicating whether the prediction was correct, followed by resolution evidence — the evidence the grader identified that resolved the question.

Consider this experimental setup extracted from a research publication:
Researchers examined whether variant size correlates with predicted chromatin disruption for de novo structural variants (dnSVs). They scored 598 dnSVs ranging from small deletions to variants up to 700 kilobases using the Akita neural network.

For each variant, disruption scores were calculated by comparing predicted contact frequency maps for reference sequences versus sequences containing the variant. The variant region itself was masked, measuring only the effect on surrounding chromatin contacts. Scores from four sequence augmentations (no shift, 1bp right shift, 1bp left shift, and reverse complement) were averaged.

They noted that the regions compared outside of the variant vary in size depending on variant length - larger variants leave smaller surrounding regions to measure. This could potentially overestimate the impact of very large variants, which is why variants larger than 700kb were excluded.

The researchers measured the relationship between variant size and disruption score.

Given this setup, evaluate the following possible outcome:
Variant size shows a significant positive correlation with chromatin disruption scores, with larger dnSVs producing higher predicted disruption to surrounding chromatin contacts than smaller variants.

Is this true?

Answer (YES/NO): YES